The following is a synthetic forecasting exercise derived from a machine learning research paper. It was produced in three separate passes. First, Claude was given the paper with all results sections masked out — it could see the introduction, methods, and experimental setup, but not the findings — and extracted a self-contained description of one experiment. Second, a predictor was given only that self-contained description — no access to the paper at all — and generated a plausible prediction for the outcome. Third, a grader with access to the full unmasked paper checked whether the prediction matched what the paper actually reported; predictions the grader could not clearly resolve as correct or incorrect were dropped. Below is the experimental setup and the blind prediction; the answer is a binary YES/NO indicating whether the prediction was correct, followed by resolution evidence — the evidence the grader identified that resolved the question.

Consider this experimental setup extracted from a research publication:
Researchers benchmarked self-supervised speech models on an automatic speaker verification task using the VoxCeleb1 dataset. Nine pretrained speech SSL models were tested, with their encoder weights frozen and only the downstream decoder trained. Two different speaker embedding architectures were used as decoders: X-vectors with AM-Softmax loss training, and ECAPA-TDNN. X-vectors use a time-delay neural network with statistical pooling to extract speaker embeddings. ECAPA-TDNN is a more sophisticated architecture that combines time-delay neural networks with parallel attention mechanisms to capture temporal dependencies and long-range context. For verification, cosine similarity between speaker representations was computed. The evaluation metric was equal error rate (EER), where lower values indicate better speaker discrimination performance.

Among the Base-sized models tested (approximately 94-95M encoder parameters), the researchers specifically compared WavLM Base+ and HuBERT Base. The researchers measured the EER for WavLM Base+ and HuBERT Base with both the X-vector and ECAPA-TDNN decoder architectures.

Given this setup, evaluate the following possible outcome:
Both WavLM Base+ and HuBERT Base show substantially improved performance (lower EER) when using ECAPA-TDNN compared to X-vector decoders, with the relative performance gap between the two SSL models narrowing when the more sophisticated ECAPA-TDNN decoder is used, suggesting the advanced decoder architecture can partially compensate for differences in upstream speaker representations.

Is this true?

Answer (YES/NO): NO